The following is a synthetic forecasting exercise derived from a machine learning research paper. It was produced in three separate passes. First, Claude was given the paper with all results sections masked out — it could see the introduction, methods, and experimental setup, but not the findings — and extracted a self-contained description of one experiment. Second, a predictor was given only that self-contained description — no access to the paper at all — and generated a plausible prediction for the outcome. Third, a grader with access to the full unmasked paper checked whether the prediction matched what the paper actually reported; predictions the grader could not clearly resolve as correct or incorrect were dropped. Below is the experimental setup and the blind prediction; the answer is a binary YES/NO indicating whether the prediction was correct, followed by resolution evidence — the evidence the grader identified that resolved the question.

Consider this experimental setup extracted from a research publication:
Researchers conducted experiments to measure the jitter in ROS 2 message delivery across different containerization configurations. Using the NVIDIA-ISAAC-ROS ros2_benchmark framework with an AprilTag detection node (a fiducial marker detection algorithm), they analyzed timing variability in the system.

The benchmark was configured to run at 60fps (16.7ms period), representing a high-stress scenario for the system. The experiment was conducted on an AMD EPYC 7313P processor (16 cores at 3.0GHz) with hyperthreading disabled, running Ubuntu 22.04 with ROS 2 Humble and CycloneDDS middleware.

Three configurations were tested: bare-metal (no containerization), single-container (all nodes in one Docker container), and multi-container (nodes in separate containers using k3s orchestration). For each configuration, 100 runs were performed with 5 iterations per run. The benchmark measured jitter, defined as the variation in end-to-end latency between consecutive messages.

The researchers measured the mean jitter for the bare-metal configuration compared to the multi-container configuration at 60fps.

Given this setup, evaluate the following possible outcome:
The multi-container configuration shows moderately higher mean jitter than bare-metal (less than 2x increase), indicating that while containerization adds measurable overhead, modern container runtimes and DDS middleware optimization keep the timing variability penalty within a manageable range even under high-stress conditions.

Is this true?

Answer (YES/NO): NO